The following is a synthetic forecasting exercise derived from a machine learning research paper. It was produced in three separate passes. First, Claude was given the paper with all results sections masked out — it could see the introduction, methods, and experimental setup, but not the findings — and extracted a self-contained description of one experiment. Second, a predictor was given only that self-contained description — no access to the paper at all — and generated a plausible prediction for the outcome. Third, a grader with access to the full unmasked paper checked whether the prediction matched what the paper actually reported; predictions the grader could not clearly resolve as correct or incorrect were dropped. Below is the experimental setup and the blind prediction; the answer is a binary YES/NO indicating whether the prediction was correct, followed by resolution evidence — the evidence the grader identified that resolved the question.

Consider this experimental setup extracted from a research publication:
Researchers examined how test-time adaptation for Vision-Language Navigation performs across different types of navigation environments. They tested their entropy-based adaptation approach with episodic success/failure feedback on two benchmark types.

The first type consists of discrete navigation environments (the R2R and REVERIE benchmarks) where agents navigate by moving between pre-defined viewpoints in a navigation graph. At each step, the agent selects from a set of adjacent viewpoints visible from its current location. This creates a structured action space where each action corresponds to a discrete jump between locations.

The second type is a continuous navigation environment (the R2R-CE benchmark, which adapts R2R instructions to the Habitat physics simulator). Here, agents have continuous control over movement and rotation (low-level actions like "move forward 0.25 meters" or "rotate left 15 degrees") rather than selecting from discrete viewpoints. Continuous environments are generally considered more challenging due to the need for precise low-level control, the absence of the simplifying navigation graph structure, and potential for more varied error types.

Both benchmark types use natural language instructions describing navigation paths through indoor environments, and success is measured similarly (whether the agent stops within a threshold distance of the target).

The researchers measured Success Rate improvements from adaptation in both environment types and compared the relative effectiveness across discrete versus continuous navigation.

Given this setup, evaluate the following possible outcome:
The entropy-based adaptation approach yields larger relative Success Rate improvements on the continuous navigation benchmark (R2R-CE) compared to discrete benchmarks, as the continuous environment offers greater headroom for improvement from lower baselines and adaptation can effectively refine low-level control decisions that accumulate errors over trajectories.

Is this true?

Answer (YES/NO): NO